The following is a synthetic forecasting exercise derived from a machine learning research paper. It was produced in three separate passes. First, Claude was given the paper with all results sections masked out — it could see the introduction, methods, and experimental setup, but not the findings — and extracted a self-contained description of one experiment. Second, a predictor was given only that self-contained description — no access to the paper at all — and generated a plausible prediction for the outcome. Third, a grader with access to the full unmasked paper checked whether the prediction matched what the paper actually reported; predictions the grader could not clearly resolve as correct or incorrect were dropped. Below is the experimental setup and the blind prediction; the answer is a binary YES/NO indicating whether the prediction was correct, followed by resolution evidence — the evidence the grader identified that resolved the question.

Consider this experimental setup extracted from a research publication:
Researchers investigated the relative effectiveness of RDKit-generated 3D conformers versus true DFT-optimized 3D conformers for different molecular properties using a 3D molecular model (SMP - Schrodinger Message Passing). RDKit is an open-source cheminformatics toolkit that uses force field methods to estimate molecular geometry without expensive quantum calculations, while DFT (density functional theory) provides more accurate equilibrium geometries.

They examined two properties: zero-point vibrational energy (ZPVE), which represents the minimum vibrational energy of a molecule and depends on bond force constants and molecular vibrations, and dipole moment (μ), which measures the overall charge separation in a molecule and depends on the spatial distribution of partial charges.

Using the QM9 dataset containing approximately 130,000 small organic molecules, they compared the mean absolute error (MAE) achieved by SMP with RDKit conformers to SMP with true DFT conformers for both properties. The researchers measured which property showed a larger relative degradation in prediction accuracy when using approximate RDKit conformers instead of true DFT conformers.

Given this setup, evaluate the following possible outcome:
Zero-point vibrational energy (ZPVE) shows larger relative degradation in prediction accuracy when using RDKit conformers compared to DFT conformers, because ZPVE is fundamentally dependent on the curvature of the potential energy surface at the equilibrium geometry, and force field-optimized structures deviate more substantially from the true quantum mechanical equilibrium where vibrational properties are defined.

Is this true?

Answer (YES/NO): NO